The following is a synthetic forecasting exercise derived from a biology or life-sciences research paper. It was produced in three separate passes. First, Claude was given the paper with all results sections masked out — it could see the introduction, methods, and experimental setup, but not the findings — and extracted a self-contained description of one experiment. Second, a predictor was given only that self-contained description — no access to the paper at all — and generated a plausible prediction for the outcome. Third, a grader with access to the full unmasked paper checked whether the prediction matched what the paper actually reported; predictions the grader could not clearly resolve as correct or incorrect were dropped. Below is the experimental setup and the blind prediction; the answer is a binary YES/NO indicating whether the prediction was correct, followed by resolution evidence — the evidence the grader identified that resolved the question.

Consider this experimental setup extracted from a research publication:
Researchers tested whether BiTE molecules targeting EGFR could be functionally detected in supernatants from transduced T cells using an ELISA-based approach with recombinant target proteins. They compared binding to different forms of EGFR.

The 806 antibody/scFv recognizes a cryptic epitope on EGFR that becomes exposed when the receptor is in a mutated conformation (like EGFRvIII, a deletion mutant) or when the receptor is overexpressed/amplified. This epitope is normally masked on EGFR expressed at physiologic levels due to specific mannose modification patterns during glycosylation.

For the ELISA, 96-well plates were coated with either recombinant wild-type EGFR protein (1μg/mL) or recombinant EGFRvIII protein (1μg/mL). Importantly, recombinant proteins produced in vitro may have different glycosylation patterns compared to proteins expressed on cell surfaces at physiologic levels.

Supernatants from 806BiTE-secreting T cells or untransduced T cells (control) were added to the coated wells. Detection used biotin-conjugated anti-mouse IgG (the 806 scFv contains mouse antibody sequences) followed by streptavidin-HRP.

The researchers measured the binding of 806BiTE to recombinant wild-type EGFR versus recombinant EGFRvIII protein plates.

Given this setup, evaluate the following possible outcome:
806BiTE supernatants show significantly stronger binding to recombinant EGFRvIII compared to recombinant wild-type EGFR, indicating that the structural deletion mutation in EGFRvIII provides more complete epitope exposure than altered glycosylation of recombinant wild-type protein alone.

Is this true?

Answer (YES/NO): YES